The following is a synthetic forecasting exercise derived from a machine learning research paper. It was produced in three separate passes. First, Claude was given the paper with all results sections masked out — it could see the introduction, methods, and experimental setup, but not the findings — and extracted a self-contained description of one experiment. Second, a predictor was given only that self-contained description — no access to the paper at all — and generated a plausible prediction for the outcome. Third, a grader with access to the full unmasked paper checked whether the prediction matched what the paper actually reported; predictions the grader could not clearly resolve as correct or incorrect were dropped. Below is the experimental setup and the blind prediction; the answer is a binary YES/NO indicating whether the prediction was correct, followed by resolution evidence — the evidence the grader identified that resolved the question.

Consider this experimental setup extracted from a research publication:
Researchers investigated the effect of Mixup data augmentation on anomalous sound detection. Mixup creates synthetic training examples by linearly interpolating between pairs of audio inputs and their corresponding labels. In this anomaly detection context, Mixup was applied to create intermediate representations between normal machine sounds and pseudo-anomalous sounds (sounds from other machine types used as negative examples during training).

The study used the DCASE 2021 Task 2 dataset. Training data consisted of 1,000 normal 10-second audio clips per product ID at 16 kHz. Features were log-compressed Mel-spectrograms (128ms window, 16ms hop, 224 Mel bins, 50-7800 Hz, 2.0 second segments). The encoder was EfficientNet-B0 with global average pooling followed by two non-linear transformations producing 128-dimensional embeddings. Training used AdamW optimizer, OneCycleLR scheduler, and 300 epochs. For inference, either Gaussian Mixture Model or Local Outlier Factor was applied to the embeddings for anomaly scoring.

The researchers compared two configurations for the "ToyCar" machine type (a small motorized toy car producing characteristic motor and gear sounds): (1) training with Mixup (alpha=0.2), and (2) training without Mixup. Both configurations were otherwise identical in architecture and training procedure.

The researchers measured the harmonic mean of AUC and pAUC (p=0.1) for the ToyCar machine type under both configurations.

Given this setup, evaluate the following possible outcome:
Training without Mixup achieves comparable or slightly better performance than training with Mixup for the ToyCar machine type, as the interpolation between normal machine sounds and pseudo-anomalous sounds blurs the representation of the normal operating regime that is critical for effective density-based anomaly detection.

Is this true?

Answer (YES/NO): NO